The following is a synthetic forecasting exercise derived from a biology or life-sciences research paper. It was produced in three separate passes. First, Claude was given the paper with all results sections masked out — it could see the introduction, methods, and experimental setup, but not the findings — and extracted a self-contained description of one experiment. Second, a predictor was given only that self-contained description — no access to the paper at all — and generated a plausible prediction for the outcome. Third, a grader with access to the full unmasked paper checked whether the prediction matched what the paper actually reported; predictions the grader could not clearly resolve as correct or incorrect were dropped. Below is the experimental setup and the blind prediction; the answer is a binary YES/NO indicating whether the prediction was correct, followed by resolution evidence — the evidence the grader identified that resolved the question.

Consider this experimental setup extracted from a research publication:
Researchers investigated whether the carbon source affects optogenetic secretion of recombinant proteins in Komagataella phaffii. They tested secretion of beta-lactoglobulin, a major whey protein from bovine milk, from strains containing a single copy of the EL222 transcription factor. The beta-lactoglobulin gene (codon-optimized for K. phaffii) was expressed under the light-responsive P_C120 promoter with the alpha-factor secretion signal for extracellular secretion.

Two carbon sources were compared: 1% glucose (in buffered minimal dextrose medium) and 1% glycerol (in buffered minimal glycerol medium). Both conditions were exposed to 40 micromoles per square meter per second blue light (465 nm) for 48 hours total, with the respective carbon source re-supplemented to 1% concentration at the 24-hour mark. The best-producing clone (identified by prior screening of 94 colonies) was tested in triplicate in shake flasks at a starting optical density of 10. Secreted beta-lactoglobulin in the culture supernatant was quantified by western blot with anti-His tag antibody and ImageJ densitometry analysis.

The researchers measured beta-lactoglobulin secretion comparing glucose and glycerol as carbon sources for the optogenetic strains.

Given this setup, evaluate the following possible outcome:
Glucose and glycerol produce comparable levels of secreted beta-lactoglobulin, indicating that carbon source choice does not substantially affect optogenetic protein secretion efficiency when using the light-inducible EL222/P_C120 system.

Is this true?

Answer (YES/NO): NO